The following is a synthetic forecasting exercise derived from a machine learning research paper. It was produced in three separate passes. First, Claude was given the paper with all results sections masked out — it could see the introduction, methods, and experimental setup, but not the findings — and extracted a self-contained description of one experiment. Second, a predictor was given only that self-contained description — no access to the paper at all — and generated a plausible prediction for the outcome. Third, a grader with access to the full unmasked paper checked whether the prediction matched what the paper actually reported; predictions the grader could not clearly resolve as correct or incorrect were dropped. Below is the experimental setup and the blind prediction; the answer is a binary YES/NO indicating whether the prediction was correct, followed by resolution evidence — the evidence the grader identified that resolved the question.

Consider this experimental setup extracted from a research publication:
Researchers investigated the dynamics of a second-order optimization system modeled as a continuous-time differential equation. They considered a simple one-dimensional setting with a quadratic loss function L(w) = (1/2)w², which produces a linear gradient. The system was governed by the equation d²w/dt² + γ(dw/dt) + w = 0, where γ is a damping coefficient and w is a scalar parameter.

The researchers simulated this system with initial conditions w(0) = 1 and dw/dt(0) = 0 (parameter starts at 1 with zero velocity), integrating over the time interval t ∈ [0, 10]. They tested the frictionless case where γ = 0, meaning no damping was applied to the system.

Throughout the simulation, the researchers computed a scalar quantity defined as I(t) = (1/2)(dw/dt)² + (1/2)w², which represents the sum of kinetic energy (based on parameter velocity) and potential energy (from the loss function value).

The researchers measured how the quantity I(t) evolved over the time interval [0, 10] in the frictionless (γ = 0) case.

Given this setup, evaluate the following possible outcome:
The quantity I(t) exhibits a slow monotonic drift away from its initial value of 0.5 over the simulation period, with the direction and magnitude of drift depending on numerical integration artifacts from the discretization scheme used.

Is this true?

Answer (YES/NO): NO